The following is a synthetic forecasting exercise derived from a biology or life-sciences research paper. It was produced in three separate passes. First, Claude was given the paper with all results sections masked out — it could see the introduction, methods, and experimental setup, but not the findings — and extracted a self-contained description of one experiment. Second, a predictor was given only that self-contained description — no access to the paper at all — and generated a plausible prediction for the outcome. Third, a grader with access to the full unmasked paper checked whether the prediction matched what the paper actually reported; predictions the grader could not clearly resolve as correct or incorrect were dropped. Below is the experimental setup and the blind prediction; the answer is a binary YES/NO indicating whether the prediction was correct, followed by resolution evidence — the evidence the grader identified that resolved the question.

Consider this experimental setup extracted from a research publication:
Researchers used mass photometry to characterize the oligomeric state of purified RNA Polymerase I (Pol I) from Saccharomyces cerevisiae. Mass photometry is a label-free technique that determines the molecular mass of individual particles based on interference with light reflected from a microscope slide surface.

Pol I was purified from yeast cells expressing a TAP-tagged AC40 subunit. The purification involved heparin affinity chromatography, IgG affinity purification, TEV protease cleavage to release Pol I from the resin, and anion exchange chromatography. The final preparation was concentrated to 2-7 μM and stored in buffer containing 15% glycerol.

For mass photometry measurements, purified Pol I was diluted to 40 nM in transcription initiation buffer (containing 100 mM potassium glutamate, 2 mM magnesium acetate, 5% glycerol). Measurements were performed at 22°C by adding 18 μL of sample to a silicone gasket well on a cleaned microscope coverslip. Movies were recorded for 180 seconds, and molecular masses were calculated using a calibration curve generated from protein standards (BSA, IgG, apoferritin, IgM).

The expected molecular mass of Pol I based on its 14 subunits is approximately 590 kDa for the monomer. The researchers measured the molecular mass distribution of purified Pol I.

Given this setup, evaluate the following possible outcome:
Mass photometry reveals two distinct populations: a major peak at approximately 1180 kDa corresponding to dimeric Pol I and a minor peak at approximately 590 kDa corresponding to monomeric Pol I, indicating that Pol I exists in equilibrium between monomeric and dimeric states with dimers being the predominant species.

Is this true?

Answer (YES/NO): NO